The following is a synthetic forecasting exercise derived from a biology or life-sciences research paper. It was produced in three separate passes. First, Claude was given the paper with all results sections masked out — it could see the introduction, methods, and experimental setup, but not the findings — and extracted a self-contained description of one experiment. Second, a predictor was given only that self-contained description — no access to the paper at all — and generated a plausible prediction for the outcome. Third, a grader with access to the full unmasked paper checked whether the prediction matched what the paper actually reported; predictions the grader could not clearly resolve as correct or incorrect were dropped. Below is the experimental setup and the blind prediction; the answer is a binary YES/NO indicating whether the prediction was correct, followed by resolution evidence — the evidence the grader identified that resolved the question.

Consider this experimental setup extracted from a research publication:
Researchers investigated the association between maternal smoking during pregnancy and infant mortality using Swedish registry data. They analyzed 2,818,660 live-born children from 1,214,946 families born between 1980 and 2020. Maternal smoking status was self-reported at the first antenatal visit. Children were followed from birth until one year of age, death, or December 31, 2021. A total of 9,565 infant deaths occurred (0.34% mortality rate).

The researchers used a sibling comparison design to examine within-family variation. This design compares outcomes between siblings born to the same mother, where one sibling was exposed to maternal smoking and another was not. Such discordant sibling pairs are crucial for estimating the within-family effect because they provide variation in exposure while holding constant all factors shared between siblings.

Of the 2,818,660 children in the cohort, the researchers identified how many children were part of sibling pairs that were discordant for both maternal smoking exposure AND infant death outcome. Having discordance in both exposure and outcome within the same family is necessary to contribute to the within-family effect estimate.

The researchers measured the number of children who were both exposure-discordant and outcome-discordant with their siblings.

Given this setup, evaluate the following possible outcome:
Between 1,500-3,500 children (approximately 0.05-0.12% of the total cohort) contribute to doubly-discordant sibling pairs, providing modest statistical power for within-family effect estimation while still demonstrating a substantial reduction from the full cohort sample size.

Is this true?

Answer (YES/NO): YES